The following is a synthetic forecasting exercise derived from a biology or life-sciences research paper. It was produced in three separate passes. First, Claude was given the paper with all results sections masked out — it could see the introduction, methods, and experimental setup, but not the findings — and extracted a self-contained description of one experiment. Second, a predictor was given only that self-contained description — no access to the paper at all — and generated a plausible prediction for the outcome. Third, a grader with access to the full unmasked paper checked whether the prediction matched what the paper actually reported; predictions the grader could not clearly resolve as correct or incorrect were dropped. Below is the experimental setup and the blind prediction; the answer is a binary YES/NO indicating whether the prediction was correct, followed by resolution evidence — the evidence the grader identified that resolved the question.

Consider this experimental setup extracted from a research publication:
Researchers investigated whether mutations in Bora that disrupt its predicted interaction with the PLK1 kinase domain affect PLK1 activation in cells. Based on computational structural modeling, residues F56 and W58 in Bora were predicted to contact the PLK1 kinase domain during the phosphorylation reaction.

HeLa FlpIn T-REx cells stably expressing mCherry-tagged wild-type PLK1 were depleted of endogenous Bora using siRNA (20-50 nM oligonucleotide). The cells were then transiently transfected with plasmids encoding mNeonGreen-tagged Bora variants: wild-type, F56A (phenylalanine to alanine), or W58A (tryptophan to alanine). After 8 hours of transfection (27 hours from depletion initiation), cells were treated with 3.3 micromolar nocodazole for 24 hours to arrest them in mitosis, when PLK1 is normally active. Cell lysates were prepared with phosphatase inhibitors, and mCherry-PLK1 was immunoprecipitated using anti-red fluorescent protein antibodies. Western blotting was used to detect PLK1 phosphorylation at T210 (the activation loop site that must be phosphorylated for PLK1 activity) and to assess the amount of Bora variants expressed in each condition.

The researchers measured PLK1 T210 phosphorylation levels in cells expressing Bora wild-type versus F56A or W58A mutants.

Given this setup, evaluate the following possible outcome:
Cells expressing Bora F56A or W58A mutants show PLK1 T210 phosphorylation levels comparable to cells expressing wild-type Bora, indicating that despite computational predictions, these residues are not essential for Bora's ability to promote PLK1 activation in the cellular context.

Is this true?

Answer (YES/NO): NO